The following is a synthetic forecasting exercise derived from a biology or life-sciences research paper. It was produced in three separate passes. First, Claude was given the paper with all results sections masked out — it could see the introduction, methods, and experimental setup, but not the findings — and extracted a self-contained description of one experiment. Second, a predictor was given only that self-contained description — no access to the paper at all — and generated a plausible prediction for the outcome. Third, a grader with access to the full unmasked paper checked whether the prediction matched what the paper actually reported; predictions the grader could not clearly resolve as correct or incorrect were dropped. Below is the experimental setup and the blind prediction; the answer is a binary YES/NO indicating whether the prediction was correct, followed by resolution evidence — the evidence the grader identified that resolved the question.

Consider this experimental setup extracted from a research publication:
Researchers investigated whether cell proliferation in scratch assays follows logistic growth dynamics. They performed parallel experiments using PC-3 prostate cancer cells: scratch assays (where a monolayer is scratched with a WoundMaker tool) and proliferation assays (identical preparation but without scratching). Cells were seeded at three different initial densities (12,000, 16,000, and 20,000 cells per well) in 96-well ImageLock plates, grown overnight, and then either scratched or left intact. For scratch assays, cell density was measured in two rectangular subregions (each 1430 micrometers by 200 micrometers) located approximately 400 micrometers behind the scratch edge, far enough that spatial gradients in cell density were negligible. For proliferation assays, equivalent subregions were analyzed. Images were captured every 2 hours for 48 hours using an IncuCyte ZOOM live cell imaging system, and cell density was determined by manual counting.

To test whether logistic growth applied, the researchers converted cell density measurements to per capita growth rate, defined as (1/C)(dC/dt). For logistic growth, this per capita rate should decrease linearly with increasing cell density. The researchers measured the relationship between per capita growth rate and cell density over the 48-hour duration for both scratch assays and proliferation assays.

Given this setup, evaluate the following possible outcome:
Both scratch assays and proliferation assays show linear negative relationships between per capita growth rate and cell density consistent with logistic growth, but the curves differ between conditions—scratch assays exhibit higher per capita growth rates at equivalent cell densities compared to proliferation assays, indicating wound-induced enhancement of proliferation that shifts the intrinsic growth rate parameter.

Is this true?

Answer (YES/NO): NO